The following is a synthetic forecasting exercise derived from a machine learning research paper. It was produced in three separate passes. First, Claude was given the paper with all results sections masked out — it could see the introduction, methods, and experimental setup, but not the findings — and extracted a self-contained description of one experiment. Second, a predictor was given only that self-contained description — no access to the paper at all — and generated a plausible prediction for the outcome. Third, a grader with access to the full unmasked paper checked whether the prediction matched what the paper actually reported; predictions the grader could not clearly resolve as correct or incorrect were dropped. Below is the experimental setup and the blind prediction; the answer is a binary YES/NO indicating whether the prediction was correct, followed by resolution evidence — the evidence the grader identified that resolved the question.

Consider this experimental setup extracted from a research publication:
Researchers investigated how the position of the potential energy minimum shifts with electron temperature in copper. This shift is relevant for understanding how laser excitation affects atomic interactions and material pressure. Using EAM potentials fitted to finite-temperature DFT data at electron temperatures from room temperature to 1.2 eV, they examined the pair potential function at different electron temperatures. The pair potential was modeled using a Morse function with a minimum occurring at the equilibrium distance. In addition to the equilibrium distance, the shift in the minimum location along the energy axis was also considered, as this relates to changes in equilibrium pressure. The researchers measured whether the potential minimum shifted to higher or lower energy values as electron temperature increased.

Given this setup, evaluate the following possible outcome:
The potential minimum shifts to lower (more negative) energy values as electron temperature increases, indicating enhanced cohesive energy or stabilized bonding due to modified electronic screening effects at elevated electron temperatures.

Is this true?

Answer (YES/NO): YES